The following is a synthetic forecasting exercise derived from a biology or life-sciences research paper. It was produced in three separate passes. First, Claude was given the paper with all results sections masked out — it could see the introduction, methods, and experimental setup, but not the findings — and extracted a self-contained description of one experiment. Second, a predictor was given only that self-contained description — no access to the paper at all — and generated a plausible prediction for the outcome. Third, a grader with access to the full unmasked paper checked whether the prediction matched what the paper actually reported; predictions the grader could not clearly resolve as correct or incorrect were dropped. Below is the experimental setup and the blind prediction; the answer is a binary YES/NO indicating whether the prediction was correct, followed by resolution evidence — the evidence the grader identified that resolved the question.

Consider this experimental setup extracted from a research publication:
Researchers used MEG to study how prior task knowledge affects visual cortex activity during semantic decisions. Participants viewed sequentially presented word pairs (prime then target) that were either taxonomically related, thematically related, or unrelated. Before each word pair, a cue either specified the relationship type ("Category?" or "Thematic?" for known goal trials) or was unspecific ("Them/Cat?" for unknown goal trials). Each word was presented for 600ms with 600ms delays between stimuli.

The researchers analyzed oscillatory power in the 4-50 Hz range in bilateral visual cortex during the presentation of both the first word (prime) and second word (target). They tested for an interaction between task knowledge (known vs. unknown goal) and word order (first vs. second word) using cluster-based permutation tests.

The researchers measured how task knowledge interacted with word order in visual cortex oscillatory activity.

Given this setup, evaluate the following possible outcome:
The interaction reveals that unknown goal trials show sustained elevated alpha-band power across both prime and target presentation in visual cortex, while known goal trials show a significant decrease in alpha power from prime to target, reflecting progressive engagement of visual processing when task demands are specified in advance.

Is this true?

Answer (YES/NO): NO